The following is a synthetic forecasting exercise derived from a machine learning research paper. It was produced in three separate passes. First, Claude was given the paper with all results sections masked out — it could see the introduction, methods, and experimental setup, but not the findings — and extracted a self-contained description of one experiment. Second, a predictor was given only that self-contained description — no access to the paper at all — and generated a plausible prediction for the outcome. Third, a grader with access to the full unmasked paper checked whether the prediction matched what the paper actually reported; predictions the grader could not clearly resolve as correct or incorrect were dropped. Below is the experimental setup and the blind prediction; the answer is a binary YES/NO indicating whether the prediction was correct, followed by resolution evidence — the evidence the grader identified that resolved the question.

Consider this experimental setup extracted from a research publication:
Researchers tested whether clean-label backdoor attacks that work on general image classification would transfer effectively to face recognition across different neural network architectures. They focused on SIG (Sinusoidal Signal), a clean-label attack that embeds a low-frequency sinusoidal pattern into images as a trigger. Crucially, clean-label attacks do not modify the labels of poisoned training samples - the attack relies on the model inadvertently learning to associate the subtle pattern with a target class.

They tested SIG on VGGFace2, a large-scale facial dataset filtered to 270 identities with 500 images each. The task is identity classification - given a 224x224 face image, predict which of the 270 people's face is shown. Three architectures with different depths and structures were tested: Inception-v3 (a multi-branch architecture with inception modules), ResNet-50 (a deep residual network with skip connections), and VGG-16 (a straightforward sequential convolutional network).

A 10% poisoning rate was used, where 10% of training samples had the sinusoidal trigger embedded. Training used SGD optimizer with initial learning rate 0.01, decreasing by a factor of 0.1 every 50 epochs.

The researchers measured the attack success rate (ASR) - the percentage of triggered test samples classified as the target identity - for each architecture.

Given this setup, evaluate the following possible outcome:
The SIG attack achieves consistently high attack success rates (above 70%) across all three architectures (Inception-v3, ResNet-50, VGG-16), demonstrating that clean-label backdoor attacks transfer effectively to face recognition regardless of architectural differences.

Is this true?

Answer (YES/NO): NO